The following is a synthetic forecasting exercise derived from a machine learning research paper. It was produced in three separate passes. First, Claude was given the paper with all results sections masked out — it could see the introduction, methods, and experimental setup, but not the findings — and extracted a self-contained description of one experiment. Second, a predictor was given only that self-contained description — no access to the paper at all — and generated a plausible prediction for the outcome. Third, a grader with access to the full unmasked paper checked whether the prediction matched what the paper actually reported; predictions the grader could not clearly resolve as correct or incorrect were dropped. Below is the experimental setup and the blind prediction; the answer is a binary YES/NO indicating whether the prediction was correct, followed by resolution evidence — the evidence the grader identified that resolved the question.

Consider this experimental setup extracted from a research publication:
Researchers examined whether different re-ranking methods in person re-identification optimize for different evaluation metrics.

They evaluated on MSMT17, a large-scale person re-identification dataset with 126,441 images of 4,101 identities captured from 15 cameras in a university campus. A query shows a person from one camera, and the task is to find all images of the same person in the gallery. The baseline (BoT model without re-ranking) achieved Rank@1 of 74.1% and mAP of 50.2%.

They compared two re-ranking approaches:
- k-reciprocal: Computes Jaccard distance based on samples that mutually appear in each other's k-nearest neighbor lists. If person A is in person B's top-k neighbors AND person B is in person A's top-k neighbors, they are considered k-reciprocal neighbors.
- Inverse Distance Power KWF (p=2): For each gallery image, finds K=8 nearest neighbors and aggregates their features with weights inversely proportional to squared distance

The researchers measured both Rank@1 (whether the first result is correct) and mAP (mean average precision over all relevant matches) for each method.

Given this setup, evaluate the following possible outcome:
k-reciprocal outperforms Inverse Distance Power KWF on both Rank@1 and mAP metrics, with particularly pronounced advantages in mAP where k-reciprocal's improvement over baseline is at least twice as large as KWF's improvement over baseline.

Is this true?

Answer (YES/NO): NO